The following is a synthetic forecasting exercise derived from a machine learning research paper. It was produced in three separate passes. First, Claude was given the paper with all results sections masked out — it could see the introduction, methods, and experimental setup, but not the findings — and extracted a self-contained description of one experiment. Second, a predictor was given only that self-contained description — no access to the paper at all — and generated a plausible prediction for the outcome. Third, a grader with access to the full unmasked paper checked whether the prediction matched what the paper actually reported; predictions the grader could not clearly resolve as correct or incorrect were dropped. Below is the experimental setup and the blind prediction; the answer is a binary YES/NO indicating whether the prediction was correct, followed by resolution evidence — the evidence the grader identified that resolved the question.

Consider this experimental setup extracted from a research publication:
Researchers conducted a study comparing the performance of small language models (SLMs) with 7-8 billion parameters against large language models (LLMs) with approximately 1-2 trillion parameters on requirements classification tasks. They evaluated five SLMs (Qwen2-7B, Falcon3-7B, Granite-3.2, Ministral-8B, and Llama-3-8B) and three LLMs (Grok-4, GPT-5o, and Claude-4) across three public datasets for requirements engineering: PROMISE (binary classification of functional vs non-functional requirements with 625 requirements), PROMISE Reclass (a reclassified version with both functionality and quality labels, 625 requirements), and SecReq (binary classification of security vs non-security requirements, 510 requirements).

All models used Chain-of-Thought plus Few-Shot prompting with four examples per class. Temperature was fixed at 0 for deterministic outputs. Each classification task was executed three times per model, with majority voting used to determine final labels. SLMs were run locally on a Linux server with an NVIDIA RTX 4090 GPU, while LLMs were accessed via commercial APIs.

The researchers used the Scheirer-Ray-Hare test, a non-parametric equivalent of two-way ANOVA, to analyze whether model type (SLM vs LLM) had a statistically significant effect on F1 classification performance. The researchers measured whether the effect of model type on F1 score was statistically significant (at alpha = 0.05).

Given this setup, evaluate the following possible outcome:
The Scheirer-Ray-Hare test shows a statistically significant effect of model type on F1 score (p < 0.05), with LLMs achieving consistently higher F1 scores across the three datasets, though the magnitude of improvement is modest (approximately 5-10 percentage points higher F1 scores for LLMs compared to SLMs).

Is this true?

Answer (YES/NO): NO